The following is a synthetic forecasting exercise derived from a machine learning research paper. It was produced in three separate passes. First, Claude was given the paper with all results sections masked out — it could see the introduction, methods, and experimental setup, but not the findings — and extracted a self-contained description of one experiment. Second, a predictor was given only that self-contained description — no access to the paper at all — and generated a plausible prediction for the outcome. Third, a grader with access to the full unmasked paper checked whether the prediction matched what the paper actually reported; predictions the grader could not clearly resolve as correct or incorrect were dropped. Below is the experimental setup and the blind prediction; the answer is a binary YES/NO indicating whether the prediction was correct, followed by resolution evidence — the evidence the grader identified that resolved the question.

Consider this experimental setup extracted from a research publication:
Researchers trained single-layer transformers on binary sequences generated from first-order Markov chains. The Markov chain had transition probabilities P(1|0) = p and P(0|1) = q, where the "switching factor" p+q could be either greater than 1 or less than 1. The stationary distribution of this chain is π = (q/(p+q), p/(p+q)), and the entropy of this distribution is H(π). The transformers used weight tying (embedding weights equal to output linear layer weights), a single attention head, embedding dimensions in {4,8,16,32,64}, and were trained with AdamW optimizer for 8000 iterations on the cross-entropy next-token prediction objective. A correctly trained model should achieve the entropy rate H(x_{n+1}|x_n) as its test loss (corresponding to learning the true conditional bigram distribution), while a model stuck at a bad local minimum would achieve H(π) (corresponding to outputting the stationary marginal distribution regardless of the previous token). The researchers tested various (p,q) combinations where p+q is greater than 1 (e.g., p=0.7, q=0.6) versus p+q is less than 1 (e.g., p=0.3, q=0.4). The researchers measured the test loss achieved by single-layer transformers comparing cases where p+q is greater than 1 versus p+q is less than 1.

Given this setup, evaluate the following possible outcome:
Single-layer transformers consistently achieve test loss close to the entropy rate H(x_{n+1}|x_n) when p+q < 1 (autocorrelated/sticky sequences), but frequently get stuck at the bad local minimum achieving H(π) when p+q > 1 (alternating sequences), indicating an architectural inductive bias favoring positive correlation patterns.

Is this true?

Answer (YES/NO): YES